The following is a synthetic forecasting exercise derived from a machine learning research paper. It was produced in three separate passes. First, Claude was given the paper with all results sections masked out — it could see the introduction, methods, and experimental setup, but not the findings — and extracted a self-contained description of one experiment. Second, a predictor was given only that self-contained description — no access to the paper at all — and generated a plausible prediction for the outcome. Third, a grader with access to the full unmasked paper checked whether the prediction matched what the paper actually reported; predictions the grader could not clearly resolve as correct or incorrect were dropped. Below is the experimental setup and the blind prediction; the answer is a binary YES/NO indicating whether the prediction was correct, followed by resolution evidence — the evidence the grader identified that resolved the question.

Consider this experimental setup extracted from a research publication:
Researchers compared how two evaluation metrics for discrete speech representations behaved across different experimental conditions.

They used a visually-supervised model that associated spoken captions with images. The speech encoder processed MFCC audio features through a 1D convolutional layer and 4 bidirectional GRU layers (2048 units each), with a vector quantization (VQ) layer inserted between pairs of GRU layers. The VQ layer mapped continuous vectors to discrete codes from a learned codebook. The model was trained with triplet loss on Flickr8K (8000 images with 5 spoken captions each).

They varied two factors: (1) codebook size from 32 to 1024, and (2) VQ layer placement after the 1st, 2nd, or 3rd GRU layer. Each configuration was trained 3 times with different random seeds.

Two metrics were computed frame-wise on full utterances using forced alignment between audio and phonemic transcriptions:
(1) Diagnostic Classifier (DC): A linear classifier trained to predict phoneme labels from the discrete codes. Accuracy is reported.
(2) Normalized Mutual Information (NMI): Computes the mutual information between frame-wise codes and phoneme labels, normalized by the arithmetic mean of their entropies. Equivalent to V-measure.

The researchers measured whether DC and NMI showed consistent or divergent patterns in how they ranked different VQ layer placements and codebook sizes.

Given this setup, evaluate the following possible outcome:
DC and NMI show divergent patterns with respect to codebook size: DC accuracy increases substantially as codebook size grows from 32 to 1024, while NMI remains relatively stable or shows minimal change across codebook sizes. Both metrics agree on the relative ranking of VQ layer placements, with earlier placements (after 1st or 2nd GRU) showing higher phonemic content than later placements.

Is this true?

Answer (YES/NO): NO